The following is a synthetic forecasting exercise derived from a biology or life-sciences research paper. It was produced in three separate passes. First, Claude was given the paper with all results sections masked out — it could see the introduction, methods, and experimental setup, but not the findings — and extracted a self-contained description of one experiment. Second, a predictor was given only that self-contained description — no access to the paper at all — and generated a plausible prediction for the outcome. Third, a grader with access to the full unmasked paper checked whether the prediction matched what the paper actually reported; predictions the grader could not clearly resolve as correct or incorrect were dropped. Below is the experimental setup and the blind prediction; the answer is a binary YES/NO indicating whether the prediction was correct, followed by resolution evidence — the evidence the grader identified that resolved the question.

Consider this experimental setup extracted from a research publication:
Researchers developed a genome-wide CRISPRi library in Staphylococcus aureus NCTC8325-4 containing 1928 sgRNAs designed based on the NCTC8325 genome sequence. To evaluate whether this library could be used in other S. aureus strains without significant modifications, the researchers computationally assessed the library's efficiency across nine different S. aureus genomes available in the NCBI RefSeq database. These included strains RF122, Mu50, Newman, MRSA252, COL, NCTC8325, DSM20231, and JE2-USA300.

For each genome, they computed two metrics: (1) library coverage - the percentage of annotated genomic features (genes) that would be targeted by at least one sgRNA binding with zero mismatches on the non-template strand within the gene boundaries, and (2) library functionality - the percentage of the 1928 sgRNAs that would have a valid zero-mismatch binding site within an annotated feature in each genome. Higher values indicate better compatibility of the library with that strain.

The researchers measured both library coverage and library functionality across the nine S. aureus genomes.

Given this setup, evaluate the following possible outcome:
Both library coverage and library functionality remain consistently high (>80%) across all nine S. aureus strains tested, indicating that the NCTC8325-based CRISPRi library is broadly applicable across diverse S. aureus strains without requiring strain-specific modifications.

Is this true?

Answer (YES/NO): NO